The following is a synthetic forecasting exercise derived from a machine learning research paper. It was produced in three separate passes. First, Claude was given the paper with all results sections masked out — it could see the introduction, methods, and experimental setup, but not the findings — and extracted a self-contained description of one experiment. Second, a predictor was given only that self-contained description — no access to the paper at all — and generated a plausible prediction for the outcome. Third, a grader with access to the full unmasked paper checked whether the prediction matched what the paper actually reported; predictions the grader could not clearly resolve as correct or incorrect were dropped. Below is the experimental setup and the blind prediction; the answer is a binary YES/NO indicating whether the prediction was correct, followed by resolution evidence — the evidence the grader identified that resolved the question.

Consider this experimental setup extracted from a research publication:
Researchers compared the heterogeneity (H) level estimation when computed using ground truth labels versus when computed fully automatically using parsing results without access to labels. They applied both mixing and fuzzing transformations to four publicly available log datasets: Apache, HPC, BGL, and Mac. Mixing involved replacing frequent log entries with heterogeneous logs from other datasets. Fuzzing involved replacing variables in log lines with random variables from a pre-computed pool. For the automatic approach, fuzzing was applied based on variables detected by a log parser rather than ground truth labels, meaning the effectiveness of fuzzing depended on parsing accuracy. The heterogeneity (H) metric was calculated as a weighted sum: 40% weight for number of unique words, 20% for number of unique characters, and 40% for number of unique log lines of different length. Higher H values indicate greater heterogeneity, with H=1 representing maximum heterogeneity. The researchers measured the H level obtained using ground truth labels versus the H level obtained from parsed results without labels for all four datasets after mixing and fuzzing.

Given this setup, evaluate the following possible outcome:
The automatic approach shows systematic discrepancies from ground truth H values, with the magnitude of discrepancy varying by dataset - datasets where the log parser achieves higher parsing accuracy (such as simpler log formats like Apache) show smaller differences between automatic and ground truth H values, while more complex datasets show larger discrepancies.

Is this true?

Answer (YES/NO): NO